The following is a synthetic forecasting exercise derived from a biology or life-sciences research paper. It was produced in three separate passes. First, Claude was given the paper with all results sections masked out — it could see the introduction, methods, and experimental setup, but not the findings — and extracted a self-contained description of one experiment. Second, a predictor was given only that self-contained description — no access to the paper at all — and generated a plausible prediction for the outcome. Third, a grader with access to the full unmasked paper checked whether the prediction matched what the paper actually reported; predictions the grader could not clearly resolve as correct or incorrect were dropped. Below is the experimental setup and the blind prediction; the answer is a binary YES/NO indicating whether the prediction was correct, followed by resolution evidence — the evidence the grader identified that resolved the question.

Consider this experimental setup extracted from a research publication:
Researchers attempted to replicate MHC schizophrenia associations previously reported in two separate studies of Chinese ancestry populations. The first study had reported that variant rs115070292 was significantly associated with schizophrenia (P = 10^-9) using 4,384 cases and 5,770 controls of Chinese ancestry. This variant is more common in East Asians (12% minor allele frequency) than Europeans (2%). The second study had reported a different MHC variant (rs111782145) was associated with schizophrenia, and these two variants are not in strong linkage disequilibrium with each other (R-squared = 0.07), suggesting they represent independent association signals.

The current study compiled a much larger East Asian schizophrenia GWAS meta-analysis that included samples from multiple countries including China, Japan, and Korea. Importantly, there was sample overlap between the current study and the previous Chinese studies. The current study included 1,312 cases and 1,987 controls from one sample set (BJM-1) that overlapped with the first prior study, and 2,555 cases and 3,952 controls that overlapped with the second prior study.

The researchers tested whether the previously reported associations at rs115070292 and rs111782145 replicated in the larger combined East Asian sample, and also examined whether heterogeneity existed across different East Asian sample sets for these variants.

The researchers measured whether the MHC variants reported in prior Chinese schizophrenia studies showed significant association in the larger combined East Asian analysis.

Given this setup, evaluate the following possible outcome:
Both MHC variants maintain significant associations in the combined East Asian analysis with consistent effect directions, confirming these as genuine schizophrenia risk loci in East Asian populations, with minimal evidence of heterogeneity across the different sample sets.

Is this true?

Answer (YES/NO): NO